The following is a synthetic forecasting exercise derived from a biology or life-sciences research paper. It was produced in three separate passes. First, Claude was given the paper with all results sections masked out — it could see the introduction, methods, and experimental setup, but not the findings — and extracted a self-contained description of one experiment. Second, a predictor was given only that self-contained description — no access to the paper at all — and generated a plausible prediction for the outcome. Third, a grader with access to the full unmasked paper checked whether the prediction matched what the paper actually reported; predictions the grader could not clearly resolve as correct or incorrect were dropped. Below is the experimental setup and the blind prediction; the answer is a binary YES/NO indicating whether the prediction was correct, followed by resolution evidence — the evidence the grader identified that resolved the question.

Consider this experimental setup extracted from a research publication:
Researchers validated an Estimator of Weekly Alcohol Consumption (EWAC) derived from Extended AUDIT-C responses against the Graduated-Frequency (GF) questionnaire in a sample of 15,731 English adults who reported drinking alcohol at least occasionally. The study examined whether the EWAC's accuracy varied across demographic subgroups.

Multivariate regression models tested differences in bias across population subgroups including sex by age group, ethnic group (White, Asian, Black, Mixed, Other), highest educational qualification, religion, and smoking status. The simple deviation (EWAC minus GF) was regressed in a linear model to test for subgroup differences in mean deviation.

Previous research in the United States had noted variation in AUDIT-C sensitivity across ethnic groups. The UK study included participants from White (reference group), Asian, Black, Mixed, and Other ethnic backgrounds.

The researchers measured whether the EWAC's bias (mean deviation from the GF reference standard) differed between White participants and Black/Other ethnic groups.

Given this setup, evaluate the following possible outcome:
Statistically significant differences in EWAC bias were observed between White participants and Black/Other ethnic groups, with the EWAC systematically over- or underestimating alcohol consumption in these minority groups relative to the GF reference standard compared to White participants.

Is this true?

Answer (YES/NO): YES